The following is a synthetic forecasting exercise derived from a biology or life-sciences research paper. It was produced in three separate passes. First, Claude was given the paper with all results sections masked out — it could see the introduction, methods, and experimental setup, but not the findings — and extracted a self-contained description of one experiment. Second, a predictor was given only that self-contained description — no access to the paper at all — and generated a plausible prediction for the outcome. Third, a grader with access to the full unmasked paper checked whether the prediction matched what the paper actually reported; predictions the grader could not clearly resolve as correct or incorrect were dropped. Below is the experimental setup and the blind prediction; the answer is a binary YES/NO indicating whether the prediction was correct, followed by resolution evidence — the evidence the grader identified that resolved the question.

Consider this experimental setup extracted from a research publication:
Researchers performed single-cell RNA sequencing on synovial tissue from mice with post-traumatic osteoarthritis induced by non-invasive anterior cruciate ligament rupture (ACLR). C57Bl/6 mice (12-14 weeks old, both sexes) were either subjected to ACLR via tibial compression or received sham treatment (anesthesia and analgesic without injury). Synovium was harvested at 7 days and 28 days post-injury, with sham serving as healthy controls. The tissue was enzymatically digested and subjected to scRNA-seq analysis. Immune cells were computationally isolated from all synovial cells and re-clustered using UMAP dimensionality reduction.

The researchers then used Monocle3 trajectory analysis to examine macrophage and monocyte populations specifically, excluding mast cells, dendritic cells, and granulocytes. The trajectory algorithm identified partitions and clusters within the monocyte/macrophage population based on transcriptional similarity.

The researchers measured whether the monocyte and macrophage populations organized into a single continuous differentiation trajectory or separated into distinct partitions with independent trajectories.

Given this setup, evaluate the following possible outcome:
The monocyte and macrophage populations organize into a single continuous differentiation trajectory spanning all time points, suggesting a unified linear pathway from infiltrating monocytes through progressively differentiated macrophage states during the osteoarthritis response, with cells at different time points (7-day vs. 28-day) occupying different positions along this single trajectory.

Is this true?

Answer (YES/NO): NO